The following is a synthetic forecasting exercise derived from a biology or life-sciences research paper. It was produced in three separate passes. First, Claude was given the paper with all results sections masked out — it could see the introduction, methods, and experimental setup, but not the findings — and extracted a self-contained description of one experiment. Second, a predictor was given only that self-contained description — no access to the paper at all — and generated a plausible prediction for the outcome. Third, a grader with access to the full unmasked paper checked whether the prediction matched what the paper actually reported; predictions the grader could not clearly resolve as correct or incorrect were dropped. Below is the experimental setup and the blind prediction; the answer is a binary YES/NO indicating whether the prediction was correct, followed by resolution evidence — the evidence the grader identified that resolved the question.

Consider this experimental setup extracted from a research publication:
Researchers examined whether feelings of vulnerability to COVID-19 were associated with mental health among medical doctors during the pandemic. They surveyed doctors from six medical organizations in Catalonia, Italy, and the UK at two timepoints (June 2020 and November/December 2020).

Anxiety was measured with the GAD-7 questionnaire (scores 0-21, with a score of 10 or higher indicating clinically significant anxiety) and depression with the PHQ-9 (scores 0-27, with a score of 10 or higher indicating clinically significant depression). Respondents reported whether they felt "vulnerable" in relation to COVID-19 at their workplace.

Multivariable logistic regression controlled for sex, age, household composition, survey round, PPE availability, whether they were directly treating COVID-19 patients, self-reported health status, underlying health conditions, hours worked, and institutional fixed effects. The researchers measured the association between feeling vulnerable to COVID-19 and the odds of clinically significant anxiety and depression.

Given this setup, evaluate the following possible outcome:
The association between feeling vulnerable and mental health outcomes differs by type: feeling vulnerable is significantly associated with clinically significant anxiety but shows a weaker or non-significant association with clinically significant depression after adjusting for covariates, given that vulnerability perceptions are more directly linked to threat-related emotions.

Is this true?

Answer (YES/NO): NO